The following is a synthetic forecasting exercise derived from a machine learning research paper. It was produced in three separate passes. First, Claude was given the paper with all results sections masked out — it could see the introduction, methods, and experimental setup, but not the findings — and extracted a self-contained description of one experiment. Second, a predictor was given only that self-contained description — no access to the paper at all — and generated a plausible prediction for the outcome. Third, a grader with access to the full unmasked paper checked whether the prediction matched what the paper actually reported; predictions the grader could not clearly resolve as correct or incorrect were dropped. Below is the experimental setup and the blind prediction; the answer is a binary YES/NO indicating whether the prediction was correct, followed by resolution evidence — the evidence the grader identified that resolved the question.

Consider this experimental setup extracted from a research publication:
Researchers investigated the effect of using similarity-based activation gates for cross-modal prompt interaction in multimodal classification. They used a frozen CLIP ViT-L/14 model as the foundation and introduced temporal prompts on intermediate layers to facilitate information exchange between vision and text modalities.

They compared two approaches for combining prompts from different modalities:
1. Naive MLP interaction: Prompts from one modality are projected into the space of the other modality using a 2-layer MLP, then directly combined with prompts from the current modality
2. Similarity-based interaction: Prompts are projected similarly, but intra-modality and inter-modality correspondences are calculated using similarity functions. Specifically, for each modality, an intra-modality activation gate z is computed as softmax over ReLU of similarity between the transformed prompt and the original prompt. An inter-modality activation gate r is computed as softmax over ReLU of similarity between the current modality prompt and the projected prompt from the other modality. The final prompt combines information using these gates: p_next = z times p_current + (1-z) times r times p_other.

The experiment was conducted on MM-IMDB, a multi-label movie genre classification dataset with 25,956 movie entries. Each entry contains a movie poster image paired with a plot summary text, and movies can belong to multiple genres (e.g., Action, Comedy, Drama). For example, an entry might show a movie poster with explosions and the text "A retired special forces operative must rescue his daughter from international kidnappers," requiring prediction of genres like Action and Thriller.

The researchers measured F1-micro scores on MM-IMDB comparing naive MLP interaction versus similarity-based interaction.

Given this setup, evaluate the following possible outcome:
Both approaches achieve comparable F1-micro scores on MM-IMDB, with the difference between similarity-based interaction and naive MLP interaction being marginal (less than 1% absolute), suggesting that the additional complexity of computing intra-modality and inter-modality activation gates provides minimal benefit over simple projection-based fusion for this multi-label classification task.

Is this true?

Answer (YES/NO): NO